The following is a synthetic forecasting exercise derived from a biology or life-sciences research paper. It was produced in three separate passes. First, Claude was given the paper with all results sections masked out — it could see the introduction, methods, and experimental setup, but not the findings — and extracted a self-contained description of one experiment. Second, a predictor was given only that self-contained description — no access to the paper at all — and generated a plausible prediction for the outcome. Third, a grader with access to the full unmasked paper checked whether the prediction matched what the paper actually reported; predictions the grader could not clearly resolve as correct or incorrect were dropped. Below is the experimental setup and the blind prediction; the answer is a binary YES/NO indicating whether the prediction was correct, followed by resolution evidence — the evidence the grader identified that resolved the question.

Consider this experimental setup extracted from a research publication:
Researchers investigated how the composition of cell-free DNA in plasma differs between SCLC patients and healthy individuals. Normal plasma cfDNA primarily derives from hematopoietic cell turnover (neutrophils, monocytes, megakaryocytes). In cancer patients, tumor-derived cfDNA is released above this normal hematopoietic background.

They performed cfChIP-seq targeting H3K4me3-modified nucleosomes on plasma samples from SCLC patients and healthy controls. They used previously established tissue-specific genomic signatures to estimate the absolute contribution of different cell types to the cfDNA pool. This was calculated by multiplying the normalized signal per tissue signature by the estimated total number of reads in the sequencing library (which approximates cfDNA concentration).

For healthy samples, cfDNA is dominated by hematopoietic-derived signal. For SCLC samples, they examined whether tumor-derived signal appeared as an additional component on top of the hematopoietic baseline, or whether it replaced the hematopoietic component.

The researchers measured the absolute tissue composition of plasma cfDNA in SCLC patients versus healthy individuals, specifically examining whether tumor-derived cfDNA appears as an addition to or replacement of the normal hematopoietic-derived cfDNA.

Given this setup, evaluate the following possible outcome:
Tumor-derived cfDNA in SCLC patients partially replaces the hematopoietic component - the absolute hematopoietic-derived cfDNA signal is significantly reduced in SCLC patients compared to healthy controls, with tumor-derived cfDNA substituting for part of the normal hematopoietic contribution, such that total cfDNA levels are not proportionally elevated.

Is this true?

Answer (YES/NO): NO